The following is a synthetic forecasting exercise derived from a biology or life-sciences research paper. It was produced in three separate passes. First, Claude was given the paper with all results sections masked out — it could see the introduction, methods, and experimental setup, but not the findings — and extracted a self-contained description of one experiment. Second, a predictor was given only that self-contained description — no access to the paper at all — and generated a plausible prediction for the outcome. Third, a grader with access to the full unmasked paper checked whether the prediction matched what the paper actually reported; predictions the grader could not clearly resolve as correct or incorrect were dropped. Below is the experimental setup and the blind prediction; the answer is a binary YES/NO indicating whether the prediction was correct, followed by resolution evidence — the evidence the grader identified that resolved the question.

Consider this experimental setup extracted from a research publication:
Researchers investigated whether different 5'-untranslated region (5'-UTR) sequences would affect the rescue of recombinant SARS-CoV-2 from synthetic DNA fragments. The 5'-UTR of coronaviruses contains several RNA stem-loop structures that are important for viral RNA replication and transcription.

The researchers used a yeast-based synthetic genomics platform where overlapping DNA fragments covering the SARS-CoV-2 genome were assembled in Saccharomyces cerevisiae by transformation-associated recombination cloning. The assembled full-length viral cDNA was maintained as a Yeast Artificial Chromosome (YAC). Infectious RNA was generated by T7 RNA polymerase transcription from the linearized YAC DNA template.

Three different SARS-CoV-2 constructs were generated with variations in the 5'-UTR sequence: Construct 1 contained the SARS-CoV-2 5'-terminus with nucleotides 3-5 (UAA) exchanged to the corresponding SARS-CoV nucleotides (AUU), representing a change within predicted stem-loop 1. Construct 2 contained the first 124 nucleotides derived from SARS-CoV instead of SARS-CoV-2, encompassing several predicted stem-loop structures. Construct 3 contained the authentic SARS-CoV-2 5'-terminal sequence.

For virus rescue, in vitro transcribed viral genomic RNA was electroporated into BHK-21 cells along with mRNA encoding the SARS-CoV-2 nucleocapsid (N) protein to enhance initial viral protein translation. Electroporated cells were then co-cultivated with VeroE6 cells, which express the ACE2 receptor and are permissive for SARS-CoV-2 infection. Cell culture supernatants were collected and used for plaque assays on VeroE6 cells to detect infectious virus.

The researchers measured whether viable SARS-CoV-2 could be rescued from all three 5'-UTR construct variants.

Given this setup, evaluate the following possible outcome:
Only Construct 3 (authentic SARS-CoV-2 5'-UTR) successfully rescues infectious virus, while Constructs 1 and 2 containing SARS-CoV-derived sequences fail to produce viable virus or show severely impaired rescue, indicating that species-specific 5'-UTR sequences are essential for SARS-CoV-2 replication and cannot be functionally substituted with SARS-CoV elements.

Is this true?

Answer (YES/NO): NO